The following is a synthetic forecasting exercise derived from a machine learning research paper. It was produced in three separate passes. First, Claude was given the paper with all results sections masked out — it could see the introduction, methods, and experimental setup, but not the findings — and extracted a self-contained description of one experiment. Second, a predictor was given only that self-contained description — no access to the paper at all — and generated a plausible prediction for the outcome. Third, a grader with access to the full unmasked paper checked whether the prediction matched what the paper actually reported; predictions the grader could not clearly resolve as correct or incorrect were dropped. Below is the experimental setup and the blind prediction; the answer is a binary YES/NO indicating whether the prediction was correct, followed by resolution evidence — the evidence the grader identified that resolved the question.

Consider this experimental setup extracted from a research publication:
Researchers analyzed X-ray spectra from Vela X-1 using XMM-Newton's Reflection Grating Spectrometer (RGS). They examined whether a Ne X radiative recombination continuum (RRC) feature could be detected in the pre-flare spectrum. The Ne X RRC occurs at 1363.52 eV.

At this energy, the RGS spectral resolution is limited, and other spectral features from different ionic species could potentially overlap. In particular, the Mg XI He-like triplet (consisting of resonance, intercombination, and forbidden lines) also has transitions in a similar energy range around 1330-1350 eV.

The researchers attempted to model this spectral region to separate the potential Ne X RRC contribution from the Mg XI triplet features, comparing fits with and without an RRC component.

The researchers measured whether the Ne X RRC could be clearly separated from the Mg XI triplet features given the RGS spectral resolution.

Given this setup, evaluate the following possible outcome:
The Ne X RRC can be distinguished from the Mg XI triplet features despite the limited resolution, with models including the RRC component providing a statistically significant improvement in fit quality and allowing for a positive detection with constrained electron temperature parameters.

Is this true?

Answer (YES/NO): NO